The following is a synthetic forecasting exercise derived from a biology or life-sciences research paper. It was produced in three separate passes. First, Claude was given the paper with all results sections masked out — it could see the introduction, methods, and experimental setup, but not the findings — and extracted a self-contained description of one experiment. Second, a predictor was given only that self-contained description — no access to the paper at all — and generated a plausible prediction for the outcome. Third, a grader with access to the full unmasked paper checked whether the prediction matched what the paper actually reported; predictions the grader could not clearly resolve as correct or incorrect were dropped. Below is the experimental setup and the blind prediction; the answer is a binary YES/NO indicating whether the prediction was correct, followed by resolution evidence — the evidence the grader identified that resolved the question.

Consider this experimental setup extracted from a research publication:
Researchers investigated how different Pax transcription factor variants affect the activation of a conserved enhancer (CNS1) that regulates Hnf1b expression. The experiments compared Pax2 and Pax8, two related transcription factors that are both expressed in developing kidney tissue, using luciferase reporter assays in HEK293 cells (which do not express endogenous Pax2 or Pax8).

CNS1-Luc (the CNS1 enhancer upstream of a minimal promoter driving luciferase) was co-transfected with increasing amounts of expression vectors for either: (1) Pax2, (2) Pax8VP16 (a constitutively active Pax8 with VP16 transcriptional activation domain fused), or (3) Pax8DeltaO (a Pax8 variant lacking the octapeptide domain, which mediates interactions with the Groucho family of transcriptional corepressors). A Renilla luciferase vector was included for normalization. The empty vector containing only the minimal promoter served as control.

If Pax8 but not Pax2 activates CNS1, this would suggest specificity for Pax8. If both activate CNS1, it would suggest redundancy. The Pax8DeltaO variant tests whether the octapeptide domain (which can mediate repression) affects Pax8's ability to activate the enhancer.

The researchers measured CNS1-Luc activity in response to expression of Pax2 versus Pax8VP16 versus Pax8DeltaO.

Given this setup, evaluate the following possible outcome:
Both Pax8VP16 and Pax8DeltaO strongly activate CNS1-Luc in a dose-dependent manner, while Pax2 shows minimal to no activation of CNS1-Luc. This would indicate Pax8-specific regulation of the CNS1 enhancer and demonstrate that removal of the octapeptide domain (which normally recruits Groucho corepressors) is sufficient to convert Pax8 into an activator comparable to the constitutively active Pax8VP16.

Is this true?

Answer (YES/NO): NO